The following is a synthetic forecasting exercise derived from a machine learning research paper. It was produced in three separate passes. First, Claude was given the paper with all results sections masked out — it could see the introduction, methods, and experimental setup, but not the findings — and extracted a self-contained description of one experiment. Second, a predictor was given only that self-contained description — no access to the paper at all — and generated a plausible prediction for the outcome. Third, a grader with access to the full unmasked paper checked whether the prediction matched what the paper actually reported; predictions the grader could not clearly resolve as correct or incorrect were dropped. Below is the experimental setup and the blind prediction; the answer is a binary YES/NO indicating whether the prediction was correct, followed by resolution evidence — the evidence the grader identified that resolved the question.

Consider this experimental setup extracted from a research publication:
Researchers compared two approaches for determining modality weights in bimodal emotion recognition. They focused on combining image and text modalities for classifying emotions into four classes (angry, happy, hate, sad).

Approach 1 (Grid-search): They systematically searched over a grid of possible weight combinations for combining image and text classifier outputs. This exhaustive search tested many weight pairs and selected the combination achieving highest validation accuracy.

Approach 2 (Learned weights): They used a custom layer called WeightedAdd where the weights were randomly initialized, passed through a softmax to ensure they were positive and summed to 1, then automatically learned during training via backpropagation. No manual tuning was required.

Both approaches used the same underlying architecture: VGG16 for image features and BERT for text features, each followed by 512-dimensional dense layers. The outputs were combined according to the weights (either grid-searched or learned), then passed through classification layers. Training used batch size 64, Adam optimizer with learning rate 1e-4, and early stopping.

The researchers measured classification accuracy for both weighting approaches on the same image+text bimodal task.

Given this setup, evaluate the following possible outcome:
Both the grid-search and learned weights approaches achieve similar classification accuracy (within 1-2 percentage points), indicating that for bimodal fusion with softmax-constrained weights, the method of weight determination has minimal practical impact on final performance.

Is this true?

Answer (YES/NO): NO